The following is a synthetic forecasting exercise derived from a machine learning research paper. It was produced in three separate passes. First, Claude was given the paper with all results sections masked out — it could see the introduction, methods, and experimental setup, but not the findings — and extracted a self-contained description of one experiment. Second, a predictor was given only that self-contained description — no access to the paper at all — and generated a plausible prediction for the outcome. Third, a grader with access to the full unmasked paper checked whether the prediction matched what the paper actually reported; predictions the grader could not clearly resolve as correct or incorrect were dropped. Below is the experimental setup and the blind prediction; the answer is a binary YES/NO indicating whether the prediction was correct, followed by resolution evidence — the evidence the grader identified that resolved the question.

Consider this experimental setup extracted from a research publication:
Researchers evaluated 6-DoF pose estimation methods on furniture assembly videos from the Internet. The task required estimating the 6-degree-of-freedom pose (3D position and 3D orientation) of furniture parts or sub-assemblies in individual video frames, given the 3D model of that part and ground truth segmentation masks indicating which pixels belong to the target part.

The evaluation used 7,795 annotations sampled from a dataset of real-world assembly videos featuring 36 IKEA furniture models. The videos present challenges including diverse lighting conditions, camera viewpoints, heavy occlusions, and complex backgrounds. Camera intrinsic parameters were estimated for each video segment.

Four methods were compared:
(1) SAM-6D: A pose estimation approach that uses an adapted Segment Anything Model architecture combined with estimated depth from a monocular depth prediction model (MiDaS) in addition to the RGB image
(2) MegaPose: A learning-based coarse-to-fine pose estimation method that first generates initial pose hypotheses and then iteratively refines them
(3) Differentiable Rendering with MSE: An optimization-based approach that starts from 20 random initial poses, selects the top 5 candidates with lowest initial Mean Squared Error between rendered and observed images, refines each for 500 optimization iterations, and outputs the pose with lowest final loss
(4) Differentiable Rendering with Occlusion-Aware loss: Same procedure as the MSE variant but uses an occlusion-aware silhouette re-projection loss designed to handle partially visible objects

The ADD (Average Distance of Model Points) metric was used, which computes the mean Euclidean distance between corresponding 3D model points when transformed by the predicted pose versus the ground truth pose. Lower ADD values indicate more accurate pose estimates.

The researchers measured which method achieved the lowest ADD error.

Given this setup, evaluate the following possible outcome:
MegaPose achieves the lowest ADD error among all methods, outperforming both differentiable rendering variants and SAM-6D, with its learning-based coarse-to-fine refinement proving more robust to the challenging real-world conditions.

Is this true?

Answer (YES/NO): YES